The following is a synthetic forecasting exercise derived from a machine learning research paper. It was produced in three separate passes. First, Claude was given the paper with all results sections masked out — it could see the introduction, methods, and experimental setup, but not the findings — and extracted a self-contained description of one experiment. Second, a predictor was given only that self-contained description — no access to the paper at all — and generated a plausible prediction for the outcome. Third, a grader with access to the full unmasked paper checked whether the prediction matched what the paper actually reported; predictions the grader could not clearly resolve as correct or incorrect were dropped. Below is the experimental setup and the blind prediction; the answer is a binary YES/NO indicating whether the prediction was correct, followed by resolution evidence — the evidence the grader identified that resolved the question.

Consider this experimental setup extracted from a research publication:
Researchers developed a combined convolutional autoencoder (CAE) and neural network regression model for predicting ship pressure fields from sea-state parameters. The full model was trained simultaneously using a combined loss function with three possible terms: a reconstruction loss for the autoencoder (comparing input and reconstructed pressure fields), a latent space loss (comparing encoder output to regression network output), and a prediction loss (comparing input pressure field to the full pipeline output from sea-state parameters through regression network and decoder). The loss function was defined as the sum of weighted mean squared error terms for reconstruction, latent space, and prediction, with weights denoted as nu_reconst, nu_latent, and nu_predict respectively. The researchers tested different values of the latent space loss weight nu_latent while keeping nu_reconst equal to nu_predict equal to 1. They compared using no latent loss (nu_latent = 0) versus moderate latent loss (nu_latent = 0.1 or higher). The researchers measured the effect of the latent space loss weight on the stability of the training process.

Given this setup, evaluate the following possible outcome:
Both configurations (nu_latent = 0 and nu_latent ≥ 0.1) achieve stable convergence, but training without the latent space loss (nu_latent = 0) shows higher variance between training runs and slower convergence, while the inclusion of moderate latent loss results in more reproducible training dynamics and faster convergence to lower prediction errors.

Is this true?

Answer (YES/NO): NO